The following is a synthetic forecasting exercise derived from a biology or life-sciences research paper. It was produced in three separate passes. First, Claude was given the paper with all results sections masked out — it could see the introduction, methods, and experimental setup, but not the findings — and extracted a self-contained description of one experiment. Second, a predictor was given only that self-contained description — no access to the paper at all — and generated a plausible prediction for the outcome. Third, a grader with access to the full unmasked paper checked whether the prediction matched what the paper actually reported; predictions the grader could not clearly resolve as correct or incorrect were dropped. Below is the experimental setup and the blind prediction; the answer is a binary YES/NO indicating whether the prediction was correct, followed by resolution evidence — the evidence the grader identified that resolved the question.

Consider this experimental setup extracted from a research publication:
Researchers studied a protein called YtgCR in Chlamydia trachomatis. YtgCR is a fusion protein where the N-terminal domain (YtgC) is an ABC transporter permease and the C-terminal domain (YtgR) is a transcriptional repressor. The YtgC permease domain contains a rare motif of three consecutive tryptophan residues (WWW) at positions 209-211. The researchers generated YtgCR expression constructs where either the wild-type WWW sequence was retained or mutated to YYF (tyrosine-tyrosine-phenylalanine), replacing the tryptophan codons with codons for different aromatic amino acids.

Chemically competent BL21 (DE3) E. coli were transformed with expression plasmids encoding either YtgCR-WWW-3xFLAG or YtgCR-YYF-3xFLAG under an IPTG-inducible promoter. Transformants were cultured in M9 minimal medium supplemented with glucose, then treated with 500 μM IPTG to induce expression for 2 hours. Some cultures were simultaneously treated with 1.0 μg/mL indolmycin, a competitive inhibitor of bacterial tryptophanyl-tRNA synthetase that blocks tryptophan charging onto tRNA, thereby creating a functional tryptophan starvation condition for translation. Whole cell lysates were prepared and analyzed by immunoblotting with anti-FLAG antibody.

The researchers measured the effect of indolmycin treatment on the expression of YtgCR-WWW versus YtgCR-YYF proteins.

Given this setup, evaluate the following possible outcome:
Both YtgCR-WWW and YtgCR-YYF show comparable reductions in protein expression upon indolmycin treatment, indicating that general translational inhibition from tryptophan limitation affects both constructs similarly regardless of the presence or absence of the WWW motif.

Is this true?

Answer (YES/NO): NO